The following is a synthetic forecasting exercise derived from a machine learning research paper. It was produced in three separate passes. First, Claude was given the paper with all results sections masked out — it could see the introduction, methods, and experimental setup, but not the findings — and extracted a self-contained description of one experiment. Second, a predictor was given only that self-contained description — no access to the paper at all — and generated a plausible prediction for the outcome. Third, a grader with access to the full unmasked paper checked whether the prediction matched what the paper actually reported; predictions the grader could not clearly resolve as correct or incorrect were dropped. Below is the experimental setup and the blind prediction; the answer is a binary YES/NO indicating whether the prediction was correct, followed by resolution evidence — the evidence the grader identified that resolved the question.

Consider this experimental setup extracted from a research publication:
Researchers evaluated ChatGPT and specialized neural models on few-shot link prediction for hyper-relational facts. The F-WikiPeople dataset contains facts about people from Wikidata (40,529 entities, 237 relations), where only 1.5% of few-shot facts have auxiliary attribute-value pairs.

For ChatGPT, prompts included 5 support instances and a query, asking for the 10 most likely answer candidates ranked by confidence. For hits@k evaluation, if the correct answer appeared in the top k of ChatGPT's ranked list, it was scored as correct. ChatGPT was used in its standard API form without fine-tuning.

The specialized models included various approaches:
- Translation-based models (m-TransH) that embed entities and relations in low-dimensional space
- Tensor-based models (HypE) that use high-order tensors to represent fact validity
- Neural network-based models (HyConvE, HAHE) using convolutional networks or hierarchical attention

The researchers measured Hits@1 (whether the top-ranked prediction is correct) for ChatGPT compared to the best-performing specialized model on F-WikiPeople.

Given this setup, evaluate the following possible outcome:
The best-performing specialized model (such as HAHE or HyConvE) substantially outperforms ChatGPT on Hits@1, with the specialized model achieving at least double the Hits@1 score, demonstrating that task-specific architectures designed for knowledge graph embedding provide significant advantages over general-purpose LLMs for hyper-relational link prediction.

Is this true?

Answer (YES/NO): NO